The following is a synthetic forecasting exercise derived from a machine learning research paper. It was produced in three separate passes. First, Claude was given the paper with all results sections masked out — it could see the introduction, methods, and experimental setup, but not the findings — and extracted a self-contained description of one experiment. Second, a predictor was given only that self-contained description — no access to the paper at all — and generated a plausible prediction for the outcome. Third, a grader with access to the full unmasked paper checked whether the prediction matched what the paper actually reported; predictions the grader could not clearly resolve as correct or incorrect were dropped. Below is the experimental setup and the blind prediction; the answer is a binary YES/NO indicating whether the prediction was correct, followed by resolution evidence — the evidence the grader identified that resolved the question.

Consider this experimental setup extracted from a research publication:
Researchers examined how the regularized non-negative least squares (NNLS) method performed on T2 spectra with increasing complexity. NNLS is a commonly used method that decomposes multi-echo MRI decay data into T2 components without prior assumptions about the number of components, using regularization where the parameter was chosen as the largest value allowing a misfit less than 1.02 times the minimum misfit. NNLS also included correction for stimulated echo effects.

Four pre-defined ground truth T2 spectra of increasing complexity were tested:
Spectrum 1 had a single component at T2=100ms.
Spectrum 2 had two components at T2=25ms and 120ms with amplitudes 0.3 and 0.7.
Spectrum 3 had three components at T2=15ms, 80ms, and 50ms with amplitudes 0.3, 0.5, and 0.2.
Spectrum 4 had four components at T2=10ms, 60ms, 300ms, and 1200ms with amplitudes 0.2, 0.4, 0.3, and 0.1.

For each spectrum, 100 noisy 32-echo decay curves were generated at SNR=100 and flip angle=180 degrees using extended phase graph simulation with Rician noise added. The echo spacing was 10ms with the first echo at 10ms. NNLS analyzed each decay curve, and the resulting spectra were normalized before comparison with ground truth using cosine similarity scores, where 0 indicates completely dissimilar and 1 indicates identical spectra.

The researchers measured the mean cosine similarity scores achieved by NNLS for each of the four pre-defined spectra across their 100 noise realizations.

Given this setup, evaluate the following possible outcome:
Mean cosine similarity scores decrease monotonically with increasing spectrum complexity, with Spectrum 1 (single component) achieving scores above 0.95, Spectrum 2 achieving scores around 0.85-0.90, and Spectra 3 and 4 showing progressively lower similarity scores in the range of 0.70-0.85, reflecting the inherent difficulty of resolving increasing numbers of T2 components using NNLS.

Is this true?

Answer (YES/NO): NO